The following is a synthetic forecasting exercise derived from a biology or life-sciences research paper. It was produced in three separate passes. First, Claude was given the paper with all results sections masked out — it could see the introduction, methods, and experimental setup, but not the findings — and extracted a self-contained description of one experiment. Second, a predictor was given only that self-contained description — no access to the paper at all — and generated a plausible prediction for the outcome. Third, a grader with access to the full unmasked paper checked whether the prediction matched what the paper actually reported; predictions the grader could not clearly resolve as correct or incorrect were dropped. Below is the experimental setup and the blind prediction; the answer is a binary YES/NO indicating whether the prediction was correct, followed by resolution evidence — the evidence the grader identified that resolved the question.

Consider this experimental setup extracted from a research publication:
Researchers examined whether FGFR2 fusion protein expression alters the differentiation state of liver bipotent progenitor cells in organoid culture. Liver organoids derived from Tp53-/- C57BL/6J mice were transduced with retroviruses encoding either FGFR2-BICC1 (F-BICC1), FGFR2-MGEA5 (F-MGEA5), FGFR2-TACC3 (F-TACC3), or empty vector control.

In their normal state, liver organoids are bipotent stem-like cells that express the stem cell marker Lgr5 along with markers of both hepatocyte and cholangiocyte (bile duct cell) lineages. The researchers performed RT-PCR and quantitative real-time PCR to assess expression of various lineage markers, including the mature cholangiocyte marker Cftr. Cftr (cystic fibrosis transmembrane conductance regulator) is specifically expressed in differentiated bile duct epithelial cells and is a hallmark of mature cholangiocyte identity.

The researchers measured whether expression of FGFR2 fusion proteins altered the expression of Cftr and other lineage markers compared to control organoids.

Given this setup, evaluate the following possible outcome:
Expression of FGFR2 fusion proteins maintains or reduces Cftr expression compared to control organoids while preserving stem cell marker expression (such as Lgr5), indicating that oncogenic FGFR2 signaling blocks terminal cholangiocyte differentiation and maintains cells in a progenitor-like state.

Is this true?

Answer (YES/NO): NO